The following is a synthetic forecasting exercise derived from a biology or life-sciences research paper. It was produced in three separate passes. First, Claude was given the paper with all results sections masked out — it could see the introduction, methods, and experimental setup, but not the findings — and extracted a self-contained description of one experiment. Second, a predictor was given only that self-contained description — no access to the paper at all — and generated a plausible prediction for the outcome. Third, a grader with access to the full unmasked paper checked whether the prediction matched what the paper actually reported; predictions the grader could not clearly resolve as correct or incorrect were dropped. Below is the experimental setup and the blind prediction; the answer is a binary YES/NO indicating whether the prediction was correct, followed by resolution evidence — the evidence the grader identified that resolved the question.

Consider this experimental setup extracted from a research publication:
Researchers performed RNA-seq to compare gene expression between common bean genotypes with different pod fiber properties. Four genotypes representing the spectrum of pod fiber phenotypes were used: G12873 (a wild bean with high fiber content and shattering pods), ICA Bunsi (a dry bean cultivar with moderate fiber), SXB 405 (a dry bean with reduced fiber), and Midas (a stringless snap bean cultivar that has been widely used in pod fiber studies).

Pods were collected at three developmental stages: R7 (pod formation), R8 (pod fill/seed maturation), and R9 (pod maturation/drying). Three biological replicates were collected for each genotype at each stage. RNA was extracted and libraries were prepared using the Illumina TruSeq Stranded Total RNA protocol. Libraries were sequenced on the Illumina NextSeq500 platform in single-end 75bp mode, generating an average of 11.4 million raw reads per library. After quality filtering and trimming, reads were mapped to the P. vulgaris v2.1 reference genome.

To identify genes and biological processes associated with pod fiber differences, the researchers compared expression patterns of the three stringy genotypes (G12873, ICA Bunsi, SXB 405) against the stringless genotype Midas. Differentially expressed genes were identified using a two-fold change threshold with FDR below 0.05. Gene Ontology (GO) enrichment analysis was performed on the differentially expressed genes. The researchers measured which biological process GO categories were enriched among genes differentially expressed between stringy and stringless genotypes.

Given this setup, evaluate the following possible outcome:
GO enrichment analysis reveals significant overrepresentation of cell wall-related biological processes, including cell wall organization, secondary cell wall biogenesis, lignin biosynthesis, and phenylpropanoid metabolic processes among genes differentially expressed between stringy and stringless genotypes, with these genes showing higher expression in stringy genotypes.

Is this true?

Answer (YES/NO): NO